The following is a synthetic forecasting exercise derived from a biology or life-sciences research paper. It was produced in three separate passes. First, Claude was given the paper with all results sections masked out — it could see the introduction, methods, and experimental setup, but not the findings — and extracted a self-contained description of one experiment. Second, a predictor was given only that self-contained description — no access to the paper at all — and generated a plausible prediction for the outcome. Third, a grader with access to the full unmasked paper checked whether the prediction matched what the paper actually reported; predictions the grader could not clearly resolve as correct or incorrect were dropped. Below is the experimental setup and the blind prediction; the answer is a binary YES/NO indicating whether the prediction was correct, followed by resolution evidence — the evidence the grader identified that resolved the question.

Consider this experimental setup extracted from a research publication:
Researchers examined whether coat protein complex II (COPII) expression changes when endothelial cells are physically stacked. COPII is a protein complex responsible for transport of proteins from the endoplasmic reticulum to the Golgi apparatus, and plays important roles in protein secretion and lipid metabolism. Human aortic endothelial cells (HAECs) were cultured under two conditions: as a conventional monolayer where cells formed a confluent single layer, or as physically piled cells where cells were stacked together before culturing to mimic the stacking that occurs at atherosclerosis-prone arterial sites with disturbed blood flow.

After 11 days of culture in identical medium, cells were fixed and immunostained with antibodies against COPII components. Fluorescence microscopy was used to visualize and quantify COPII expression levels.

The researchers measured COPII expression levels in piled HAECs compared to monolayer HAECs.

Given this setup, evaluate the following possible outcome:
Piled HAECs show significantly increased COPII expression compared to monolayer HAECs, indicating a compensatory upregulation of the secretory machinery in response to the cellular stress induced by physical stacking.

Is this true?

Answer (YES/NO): YES